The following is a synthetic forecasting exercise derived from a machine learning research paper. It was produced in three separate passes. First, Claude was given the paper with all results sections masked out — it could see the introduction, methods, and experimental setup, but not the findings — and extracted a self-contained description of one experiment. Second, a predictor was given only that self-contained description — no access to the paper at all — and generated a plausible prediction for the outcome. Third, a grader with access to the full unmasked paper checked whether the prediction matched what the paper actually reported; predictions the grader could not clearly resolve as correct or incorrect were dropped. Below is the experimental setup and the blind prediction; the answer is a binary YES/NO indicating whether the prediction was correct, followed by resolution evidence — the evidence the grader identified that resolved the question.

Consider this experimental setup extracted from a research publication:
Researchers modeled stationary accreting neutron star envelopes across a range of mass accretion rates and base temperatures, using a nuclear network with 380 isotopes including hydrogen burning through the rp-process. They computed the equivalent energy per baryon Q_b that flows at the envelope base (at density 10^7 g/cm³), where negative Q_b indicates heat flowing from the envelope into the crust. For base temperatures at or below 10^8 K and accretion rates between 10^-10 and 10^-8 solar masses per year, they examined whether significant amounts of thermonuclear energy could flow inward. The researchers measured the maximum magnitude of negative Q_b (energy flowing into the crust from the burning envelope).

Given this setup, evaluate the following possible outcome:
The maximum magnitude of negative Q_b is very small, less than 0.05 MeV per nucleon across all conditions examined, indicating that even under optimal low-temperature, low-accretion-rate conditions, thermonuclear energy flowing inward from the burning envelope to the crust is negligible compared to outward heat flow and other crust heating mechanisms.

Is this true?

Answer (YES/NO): NO